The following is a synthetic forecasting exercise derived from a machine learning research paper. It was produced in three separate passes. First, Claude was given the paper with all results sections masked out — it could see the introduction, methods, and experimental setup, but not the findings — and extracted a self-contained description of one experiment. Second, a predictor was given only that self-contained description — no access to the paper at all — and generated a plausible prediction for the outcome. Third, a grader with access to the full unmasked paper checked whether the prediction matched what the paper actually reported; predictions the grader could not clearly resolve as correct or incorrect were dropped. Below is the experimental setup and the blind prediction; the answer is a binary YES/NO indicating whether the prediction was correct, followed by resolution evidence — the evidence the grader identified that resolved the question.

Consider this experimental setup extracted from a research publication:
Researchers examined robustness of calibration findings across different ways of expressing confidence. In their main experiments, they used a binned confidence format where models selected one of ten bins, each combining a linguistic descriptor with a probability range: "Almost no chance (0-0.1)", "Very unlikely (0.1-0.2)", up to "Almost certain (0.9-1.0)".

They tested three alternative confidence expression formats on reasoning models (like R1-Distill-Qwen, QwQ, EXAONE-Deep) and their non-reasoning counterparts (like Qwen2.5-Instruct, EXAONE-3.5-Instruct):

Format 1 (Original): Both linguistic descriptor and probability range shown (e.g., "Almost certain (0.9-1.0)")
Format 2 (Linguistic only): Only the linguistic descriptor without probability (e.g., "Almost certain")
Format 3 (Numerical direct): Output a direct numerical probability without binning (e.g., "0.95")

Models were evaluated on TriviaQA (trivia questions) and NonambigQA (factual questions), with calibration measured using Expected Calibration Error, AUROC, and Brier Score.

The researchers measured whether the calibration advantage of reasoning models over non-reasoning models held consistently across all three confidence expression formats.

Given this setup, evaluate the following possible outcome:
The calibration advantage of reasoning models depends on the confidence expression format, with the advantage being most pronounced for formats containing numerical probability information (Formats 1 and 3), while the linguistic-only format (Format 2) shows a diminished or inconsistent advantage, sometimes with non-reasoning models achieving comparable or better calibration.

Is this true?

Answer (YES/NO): NO